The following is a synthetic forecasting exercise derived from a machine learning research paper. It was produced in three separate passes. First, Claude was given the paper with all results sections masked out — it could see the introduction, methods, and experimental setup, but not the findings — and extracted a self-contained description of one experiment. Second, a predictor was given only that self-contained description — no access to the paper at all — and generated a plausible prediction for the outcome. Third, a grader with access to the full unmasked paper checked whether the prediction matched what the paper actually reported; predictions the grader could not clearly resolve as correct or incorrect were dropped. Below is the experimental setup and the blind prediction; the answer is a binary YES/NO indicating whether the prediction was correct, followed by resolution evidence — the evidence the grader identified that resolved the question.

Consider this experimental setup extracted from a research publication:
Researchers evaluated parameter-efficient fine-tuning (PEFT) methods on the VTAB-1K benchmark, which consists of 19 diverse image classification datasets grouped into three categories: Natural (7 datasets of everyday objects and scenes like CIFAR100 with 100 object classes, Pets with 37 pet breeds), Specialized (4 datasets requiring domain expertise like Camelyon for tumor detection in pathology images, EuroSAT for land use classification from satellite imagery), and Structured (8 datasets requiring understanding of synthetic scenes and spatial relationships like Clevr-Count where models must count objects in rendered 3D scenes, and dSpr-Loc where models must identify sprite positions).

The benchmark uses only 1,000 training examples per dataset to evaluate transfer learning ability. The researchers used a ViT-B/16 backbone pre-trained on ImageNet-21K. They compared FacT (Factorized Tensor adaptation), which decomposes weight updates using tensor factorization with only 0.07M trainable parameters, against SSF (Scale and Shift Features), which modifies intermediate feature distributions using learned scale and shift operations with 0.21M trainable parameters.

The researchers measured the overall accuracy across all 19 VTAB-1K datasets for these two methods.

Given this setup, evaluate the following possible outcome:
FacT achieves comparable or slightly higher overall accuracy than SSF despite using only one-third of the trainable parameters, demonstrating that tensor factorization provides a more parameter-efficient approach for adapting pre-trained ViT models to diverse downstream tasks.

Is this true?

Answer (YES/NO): YES